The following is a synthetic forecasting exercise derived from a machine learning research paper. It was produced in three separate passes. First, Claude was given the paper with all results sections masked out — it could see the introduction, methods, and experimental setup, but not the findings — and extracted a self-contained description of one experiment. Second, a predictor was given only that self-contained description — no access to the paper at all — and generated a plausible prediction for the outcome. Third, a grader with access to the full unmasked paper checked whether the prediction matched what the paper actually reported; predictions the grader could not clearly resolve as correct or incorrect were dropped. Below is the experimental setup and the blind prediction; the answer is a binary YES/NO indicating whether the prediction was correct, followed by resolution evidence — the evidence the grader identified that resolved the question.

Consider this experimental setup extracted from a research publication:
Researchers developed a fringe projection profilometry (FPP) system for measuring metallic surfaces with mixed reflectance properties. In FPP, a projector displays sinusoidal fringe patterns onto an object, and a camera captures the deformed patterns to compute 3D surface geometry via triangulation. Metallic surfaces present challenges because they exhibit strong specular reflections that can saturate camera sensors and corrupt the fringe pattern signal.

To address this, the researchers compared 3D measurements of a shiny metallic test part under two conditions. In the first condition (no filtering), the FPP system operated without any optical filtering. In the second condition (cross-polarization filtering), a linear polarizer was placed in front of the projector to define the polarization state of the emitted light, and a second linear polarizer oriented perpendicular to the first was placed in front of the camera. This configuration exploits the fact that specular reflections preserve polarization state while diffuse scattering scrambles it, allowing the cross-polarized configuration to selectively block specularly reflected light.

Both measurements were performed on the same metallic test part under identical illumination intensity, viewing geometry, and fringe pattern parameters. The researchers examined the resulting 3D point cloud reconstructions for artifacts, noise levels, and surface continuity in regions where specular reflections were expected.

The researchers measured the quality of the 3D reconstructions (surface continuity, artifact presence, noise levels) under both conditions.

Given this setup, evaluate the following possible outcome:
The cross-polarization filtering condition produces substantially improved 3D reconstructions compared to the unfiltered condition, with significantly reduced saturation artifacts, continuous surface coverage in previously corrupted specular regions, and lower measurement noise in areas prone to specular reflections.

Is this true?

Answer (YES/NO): YES